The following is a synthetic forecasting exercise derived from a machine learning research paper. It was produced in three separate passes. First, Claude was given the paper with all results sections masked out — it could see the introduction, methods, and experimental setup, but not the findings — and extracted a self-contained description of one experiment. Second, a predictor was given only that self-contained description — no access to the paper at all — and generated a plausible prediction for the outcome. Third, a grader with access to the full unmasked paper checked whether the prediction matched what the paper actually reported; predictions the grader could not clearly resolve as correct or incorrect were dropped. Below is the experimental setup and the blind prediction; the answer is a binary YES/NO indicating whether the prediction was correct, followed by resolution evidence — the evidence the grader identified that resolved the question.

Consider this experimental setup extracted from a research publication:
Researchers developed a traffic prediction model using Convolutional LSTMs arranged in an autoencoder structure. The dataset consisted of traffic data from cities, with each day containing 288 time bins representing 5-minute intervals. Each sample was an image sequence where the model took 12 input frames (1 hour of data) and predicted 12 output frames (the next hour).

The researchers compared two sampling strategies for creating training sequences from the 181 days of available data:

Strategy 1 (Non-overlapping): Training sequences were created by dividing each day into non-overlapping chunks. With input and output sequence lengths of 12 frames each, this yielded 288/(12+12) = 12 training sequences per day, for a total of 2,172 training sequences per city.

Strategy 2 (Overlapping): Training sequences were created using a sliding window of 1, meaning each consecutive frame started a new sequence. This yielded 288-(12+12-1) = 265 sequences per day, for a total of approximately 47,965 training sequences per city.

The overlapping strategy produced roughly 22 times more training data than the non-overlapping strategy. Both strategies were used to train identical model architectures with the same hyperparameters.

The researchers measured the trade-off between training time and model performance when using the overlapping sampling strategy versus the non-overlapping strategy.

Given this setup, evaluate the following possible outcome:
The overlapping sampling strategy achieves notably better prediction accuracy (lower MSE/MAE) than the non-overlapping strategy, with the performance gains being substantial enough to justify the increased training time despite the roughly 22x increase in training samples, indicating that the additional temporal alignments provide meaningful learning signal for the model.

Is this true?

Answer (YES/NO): NO